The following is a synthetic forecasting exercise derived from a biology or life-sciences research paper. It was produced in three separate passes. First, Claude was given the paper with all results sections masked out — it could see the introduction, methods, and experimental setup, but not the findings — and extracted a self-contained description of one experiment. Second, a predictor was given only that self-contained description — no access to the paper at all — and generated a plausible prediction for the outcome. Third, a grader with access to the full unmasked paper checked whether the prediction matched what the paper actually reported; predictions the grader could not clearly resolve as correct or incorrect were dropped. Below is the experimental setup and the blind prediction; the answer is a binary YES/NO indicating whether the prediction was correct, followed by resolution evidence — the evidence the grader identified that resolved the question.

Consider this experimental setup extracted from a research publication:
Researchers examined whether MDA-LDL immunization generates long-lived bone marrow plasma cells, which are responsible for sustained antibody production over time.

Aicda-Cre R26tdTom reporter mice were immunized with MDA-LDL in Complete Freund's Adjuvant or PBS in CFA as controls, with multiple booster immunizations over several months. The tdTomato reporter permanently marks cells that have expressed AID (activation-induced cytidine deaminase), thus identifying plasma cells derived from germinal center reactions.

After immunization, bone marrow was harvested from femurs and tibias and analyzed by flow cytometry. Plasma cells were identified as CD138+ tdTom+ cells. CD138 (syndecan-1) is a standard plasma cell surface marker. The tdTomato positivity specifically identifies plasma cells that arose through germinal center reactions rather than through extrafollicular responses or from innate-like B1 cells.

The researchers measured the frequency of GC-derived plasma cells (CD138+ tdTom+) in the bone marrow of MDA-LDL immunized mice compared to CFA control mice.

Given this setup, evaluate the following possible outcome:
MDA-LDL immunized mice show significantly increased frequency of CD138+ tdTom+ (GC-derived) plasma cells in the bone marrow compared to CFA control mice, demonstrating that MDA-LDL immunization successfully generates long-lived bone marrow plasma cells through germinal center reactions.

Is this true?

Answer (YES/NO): YES